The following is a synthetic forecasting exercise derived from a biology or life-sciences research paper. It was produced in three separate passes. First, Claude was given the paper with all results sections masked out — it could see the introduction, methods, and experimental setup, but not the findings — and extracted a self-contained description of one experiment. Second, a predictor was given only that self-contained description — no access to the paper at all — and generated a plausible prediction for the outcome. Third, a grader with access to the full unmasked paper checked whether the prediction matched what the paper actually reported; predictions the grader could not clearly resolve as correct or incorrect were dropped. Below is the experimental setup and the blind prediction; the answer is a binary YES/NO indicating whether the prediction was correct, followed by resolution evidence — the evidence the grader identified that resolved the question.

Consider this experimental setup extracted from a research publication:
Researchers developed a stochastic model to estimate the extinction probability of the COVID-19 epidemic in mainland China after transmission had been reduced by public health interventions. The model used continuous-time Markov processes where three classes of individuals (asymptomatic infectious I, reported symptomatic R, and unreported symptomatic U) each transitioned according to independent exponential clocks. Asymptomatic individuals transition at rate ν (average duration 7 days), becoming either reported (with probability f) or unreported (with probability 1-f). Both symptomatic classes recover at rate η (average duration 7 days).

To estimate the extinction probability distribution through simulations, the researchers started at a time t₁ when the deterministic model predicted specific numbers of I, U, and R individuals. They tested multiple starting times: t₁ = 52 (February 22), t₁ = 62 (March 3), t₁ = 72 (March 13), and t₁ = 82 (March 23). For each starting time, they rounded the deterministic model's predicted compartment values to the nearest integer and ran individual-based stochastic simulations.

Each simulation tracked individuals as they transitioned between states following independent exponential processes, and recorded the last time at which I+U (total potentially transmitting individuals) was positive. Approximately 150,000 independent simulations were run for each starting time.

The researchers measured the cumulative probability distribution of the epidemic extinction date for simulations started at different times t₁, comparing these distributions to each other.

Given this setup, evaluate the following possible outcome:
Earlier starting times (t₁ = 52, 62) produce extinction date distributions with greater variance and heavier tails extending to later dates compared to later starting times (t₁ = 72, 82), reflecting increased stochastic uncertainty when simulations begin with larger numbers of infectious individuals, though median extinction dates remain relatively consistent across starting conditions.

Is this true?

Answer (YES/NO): NO